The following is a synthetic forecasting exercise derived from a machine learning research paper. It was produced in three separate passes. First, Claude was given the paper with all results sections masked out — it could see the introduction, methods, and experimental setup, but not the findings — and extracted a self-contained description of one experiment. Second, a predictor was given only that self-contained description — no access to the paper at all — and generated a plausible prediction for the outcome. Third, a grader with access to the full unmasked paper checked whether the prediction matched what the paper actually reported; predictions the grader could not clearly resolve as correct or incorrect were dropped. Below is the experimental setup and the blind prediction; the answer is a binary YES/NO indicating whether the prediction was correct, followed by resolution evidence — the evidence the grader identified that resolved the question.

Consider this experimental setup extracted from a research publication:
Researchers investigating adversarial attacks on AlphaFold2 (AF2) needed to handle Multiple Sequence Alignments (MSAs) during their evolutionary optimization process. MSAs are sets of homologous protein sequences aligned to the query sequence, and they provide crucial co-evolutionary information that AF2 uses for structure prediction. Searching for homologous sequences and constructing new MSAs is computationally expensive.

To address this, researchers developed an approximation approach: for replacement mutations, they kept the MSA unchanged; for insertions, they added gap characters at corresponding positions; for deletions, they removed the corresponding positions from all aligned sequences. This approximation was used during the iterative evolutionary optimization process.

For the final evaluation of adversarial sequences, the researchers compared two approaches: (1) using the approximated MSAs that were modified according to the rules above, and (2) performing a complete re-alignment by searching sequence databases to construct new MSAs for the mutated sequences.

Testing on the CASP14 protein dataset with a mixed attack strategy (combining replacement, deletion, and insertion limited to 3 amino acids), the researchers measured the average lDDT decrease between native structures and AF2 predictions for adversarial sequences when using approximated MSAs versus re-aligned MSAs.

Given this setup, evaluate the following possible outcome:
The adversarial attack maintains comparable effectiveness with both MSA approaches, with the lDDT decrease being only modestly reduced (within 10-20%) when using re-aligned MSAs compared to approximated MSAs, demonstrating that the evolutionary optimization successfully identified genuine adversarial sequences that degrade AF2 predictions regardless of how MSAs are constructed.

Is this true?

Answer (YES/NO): NO